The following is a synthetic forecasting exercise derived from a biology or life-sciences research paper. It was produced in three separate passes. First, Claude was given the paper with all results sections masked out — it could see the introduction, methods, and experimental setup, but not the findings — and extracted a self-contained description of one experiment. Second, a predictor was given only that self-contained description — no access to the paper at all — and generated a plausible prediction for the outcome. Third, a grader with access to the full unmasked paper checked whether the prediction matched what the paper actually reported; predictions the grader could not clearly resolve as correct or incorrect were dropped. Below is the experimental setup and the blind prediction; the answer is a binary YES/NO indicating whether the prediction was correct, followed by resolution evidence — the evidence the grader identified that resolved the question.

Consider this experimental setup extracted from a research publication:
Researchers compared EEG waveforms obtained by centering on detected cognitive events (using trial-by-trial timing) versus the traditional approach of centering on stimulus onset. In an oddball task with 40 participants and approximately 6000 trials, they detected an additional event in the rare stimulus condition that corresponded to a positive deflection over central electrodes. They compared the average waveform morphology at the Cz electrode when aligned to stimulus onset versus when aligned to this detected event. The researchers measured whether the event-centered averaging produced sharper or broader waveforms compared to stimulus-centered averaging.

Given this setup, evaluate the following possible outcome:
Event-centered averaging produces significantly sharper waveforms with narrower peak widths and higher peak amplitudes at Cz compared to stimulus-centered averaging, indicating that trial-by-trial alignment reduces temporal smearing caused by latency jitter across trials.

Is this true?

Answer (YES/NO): YES